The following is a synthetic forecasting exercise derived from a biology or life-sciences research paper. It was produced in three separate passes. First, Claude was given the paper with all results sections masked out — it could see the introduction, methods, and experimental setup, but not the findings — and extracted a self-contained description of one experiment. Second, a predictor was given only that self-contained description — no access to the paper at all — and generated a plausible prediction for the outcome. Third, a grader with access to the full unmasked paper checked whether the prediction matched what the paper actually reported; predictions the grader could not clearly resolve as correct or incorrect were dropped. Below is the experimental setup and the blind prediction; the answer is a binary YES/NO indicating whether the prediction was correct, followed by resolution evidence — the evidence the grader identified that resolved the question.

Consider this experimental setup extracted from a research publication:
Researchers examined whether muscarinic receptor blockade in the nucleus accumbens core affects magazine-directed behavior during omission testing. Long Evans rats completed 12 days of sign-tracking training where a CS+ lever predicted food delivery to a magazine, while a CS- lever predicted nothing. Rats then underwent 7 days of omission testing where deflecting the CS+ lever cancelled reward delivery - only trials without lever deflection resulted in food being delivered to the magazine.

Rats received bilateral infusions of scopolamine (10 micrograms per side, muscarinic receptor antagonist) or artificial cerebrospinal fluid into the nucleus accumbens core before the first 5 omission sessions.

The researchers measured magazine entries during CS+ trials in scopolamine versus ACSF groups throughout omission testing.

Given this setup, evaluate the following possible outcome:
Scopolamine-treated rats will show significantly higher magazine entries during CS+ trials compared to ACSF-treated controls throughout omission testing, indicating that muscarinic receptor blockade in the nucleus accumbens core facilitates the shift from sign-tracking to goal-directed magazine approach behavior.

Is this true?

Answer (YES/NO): NO